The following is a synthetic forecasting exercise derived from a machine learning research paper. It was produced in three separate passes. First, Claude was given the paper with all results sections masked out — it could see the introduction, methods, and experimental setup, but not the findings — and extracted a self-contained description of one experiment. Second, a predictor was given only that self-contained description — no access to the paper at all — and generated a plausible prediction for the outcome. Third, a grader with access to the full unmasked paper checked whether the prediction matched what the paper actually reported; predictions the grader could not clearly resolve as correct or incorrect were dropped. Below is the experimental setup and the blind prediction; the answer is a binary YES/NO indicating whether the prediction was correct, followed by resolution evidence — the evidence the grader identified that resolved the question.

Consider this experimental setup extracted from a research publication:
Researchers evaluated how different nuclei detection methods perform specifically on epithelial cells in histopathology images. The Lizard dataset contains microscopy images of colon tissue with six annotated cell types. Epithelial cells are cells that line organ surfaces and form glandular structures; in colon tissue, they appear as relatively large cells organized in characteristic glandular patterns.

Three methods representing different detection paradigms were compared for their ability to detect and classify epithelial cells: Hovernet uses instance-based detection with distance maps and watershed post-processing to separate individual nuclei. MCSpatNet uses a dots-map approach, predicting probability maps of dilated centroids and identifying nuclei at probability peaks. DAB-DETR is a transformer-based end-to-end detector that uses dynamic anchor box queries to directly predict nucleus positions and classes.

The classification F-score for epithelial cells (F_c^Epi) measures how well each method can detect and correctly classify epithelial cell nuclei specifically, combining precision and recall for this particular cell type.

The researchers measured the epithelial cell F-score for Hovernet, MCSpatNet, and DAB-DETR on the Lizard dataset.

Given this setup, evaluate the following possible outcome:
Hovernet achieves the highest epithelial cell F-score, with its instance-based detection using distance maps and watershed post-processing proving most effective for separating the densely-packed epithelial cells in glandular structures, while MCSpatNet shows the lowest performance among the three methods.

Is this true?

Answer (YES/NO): YES